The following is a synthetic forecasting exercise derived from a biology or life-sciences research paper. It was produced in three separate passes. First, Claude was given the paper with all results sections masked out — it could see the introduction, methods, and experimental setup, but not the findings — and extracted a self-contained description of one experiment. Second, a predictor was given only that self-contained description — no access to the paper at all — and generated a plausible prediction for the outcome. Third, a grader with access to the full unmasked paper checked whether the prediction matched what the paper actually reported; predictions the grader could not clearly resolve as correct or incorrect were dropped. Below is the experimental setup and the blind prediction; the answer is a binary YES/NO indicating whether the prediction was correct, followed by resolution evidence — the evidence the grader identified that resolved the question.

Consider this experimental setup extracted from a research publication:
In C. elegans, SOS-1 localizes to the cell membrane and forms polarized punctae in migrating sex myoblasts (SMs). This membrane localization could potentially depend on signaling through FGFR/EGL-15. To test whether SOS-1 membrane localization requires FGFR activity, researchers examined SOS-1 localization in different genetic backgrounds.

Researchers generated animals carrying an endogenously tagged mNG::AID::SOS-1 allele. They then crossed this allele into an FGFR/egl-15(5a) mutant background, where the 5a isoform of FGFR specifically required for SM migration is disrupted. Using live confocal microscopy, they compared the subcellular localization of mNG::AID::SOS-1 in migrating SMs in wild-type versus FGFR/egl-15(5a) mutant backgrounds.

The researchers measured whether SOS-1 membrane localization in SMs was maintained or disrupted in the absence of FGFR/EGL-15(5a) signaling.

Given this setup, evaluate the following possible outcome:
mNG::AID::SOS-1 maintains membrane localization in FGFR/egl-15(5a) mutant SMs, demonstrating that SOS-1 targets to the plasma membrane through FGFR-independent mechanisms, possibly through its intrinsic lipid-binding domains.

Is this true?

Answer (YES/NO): NO